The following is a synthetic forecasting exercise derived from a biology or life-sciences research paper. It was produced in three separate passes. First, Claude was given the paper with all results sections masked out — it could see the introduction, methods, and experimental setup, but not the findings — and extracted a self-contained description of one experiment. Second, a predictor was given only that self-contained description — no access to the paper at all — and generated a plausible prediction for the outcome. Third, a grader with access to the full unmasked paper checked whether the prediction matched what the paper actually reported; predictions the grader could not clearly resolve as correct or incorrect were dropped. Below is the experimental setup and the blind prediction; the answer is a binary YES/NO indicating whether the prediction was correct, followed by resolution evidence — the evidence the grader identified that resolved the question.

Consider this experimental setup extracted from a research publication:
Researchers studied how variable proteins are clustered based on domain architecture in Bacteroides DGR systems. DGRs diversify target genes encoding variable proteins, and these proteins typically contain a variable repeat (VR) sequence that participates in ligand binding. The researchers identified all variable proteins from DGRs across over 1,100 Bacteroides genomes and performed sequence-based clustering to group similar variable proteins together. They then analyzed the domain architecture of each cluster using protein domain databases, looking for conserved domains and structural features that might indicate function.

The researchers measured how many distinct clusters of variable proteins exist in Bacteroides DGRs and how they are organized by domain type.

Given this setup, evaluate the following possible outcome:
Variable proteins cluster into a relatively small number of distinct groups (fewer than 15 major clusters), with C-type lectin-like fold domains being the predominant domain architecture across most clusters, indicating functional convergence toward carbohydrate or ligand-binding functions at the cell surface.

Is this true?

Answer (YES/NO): NO